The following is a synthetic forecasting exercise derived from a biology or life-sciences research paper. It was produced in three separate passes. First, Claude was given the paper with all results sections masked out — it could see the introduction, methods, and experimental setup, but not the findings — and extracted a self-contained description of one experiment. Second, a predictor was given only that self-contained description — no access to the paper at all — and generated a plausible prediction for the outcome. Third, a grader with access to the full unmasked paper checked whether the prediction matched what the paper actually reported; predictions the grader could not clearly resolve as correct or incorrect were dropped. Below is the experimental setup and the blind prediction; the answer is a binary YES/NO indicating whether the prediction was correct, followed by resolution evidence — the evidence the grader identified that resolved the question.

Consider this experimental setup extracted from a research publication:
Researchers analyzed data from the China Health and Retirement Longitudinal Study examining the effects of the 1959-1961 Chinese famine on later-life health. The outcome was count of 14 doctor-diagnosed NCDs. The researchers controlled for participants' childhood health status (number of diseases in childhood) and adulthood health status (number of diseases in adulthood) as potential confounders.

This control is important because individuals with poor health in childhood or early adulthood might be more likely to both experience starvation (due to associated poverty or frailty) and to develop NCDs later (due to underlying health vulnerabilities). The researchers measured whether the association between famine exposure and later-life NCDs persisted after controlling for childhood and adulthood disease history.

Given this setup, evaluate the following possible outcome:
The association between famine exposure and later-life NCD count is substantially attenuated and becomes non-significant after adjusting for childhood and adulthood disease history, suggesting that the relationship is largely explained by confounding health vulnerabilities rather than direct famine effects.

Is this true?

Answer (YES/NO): NO